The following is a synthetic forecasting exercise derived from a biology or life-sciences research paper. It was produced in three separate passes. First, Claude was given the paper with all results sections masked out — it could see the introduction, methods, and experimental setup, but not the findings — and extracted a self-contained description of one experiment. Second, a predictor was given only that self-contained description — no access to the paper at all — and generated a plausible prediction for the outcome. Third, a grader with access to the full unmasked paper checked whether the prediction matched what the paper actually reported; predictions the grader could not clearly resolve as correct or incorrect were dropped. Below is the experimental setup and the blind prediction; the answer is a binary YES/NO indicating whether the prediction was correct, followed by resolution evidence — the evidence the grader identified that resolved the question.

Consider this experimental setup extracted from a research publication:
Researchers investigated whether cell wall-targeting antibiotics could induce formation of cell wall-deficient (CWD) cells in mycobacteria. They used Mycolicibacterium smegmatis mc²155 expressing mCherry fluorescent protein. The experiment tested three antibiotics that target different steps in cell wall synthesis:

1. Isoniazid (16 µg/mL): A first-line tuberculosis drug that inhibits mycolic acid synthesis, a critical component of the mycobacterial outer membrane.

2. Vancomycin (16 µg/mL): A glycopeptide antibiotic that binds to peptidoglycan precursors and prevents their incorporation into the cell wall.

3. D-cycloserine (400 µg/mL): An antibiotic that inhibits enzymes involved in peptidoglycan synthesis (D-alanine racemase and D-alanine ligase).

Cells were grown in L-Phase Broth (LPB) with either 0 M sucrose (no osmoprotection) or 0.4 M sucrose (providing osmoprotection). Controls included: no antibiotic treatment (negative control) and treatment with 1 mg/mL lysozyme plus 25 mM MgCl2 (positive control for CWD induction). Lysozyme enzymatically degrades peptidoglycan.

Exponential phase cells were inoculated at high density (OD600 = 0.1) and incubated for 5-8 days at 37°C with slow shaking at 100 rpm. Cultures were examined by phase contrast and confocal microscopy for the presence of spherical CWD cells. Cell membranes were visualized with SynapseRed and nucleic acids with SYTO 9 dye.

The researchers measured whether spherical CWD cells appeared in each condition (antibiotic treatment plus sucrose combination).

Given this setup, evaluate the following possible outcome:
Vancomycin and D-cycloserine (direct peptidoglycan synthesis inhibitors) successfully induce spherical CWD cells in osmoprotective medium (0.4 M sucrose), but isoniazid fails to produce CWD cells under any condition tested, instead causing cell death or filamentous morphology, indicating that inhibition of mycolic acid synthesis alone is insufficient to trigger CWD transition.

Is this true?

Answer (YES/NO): NO